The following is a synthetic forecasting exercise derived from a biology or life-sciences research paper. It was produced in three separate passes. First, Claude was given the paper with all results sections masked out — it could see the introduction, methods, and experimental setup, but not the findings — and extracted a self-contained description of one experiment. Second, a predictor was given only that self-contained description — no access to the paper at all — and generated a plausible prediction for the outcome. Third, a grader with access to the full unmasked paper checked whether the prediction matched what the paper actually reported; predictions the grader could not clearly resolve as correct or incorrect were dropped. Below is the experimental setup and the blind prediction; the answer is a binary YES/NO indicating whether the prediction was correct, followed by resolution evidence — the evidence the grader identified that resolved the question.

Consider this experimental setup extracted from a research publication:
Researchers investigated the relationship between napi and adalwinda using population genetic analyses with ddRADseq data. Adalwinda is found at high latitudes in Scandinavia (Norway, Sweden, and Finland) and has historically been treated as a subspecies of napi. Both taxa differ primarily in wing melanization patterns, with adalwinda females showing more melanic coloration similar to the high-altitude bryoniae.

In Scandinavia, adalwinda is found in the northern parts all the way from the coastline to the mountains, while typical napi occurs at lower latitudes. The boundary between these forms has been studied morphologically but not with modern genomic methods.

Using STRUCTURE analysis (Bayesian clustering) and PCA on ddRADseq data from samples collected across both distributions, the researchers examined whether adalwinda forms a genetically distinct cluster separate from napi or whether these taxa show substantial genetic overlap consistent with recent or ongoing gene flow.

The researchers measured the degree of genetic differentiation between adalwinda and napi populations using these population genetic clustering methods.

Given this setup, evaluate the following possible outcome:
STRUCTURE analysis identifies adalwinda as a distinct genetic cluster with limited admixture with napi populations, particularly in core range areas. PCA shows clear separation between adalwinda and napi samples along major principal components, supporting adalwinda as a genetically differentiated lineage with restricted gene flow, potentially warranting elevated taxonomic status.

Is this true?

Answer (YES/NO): YES